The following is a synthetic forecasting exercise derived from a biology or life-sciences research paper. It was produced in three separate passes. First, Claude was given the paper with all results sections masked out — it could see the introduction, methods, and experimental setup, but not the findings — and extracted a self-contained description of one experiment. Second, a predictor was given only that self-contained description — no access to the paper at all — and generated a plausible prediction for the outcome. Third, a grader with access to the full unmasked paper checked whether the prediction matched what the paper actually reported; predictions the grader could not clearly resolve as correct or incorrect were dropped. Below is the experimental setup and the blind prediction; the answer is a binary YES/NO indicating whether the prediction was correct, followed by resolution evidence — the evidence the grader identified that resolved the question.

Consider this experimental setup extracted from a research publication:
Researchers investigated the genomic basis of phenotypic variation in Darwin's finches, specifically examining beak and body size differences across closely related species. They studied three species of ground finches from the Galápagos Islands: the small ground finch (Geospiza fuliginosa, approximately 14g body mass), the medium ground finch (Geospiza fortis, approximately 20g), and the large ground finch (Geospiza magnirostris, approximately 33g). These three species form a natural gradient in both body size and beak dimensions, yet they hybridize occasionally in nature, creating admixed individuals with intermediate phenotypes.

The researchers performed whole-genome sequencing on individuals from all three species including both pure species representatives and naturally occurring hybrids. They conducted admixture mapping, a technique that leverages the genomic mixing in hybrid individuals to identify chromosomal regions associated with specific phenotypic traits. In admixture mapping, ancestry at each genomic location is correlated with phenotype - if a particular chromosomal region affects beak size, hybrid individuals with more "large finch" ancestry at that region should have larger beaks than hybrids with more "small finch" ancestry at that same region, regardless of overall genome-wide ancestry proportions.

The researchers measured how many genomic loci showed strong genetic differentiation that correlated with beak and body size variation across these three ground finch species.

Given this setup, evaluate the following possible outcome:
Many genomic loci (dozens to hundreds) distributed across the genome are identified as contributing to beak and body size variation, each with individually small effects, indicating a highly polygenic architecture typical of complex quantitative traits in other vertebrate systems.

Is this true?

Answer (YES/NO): NO